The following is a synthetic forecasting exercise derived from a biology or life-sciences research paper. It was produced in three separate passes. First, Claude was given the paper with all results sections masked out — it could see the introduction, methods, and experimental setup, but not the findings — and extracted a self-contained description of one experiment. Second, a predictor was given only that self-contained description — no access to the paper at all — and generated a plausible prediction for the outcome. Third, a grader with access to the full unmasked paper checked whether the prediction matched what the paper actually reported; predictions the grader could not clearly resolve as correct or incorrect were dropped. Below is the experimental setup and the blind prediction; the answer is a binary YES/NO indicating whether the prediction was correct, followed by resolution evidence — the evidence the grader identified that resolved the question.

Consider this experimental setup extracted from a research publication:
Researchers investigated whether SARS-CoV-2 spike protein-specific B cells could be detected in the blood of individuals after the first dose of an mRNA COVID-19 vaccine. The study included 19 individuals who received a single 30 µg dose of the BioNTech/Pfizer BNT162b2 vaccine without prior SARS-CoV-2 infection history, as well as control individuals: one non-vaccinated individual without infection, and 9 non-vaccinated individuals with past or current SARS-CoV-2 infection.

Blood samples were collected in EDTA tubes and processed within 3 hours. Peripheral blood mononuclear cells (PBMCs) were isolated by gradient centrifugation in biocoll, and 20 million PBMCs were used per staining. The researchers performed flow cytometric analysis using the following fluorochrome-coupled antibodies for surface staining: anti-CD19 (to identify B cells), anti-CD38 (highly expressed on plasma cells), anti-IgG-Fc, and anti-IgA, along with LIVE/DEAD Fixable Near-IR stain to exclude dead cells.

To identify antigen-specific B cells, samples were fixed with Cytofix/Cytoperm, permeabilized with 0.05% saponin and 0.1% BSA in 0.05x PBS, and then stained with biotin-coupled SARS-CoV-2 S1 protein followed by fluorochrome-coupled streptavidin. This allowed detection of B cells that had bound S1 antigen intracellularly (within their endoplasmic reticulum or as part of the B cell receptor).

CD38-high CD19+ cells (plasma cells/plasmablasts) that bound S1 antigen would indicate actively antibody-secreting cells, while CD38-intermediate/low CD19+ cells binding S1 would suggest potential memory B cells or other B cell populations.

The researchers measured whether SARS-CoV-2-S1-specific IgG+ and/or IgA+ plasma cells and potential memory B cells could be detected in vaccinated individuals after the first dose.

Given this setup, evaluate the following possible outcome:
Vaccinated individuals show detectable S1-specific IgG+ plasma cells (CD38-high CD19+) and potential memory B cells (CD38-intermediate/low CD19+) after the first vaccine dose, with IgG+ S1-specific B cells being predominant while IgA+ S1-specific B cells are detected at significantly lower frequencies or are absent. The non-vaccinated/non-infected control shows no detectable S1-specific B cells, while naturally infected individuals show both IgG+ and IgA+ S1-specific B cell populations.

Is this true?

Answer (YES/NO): YES